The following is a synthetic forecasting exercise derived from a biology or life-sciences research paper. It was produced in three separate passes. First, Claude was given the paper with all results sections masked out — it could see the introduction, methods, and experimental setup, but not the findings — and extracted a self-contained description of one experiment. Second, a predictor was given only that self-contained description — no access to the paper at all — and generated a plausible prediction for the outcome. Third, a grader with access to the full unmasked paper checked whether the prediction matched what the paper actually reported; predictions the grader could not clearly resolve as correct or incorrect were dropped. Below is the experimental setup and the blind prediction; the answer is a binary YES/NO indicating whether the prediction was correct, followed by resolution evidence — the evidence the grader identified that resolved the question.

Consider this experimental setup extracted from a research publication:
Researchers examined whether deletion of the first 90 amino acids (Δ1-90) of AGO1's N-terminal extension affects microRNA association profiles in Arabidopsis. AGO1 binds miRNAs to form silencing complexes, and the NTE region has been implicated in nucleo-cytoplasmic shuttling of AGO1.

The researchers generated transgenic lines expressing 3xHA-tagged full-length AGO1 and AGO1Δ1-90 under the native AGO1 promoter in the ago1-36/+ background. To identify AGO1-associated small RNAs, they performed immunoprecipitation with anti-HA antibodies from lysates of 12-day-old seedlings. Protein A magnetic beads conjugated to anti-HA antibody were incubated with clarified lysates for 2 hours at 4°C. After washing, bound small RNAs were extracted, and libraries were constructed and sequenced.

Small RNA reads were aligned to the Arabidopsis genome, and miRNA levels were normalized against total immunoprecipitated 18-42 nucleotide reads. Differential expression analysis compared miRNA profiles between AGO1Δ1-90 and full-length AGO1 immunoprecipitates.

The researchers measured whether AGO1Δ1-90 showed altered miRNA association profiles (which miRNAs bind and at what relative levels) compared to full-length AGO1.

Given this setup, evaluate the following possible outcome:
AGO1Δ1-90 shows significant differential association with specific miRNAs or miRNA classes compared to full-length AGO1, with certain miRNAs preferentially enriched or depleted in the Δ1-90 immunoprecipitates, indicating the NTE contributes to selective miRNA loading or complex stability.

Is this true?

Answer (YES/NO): NO